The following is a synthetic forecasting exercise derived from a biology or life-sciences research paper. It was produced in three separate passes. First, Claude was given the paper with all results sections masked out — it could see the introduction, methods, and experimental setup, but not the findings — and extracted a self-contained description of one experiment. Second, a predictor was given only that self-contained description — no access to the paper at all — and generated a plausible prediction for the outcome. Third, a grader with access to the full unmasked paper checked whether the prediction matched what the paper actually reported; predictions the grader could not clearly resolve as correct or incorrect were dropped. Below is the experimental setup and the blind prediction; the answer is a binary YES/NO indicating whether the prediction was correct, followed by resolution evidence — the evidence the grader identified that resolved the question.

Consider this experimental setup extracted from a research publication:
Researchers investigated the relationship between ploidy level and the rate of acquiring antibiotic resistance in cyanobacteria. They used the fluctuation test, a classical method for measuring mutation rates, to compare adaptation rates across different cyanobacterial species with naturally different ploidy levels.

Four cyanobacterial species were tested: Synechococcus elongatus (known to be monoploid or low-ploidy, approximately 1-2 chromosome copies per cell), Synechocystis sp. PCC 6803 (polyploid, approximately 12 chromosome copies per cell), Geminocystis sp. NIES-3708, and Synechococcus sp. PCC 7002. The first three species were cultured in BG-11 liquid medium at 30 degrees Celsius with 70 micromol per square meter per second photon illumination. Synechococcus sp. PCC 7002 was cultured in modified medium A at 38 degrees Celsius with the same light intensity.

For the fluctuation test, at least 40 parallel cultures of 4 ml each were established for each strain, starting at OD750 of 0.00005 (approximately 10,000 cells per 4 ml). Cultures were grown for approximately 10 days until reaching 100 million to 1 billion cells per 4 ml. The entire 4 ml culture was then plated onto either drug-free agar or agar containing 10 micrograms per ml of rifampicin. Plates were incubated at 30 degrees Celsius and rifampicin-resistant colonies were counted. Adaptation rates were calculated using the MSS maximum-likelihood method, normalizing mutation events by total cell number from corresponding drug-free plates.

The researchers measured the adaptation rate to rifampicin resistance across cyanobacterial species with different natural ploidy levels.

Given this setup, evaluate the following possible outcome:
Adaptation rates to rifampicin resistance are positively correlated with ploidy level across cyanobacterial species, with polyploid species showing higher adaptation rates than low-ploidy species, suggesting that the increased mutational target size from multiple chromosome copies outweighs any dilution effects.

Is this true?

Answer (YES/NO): NO